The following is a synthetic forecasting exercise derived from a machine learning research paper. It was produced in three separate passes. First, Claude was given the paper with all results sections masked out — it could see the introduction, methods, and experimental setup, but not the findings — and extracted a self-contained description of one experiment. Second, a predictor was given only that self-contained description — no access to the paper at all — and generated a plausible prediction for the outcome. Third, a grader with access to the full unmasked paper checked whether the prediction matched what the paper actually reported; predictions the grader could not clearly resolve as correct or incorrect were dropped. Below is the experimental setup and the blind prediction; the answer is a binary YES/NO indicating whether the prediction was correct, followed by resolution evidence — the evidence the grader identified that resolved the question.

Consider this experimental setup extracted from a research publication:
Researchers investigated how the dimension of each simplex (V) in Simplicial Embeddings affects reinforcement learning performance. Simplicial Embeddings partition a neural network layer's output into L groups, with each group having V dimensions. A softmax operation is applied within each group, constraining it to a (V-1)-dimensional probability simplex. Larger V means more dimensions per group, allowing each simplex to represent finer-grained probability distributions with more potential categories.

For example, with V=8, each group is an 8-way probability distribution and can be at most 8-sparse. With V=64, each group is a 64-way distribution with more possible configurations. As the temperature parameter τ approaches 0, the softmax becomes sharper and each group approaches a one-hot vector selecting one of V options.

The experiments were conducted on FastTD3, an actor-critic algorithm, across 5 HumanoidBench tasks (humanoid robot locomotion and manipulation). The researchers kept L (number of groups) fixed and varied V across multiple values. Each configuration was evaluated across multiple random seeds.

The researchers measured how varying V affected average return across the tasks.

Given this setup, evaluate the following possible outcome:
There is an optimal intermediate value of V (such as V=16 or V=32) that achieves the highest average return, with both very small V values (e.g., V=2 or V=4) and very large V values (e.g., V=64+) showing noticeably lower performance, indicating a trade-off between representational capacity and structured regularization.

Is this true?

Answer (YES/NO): NO